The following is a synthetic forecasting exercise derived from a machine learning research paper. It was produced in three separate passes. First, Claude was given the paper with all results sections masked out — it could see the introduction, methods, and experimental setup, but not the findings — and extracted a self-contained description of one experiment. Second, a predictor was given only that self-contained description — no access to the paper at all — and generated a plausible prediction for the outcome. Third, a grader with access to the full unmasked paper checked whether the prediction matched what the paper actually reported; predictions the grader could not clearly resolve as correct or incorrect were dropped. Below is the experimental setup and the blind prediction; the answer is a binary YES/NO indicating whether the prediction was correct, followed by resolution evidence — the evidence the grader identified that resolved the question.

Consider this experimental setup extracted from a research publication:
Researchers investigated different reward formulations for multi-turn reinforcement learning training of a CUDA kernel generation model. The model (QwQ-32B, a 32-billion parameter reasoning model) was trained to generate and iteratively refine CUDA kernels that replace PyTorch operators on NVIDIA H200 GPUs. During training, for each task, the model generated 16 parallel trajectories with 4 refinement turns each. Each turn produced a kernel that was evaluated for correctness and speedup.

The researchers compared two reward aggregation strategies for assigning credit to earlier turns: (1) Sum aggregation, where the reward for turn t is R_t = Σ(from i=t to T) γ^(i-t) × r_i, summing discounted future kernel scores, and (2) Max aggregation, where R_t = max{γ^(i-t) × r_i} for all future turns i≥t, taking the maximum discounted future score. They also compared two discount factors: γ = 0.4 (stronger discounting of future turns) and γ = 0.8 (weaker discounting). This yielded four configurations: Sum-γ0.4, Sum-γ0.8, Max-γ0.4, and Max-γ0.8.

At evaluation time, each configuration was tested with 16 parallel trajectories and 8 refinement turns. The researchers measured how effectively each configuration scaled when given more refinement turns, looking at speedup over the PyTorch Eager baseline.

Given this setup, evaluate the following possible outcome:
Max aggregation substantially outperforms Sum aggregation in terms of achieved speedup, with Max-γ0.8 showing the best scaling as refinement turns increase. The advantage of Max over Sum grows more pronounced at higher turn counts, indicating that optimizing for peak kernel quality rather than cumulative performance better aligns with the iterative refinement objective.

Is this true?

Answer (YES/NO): NO